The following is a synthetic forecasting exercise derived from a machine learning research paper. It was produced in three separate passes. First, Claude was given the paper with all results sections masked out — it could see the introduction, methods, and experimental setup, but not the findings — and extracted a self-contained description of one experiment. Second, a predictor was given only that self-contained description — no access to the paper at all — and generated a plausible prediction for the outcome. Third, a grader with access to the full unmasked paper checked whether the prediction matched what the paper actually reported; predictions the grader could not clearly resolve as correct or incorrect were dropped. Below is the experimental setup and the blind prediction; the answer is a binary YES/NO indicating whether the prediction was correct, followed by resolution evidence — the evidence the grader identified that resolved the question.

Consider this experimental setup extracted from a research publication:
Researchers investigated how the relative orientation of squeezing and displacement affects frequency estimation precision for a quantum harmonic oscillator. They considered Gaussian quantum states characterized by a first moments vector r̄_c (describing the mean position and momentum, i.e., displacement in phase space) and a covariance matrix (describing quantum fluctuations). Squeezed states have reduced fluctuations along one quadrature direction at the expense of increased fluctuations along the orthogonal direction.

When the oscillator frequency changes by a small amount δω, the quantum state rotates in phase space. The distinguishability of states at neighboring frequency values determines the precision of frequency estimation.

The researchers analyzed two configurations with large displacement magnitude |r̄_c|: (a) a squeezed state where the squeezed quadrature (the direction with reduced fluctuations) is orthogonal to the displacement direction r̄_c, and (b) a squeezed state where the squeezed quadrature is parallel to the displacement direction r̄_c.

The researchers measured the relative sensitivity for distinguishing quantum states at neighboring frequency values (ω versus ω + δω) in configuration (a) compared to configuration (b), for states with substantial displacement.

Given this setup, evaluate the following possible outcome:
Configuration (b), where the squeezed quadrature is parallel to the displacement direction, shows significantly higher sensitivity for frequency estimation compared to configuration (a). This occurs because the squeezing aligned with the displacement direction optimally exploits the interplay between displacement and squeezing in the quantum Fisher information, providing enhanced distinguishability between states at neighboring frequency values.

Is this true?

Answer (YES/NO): NO